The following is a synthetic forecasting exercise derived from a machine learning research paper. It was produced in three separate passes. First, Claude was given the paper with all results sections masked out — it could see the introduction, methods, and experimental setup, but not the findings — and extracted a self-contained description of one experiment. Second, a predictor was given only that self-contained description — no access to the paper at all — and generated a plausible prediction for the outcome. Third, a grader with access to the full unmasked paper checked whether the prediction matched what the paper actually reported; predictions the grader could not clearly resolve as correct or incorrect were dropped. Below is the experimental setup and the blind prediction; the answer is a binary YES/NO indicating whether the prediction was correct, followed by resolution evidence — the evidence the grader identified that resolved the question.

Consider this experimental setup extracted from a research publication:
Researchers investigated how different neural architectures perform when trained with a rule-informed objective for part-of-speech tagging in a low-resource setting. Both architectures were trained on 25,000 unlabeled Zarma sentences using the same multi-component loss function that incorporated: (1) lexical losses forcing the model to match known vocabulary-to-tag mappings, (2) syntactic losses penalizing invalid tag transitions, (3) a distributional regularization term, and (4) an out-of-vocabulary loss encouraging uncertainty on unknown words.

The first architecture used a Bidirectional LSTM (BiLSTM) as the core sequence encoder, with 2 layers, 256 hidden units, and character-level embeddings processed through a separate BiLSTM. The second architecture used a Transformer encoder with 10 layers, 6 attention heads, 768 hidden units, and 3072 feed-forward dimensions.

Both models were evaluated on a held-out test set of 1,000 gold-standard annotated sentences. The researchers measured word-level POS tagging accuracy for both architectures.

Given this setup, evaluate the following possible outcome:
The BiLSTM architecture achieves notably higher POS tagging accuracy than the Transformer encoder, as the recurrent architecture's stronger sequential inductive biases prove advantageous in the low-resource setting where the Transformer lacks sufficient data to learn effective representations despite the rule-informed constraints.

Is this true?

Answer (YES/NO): YES